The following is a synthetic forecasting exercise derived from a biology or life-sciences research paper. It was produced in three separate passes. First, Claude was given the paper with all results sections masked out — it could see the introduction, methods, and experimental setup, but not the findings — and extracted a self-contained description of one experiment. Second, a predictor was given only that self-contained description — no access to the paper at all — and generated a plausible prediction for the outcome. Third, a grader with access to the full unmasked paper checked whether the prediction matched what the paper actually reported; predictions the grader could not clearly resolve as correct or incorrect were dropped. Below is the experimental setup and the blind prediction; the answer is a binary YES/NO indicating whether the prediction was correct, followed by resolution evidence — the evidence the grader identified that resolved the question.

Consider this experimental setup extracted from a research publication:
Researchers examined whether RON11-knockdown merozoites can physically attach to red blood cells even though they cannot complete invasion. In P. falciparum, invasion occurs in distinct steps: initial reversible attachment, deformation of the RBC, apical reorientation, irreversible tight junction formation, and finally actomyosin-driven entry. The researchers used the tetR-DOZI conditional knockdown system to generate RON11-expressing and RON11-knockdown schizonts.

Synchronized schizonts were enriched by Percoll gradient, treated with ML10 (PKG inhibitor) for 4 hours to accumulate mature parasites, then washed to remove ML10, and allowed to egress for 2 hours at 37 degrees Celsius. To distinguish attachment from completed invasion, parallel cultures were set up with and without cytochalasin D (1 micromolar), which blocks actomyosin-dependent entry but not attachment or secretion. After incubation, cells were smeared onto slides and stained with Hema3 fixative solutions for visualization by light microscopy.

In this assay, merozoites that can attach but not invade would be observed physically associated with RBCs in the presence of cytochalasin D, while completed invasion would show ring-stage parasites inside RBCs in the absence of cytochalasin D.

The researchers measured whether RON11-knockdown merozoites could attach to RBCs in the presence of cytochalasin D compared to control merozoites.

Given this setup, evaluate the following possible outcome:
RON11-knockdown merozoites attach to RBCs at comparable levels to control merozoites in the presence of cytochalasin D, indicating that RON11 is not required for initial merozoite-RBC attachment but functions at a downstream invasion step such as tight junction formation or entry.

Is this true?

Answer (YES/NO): YES